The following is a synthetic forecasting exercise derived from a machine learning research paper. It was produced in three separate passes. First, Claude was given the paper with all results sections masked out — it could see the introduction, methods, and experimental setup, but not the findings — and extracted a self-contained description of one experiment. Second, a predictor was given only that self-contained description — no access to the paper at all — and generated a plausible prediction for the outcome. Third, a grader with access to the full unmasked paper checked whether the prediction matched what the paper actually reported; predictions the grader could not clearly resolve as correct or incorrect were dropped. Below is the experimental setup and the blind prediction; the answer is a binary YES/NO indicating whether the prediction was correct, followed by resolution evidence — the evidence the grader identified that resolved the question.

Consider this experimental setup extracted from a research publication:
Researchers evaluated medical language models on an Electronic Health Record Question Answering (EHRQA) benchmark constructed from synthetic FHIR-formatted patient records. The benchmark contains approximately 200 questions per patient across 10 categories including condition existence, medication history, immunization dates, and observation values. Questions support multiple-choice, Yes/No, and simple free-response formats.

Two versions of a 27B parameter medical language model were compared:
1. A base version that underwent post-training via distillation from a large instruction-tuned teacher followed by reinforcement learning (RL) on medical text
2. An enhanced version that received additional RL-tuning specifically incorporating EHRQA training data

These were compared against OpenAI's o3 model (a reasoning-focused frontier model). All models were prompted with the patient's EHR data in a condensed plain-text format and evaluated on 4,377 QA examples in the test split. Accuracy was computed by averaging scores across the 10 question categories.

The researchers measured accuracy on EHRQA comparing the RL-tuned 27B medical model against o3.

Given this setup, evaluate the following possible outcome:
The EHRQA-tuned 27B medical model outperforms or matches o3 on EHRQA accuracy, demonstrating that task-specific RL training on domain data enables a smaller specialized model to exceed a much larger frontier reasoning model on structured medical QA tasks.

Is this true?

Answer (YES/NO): YES